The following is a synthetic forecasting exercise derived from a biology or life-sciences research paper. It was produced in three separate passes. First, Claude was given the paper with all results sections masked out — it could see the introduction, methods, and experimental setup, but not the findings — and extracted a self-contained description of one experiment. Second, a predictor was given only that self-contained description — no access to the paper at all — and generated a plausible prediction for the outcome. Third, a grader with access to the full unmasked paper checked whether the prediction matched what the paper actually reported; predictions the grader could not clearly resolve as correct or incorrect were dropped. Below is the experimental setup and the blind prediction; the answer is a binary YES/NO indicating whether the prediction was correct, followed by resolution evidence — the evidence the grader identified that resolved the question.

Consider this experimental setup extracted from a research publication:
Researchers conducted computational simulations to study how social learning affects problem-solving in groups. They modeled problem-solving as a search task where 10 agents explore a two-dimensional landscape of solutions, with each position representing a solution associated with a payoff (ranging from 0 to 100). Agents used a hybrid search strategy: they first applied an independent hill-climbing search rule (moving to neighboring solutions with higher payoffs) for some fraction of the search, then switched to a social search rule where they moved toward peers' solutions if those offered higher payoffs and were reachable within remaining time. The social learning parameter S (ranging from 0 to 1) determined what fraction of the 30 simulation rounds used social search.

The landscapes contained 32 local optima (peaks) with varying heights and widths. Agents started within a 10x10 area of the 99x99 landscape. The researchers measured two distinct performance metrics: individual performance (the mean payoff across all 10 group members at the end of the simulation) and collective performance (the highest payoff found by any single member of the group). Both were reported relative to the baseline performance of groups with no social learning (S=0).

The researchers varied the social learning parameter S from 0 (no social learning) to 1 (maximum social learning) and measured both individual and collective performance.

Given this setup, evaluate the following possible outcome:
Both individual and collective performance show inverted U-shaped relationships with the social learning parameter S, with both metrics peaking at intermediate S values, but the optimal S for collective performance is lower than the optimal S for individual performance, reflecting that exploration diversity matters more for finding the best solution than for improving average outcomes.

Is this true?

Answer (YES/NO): NO